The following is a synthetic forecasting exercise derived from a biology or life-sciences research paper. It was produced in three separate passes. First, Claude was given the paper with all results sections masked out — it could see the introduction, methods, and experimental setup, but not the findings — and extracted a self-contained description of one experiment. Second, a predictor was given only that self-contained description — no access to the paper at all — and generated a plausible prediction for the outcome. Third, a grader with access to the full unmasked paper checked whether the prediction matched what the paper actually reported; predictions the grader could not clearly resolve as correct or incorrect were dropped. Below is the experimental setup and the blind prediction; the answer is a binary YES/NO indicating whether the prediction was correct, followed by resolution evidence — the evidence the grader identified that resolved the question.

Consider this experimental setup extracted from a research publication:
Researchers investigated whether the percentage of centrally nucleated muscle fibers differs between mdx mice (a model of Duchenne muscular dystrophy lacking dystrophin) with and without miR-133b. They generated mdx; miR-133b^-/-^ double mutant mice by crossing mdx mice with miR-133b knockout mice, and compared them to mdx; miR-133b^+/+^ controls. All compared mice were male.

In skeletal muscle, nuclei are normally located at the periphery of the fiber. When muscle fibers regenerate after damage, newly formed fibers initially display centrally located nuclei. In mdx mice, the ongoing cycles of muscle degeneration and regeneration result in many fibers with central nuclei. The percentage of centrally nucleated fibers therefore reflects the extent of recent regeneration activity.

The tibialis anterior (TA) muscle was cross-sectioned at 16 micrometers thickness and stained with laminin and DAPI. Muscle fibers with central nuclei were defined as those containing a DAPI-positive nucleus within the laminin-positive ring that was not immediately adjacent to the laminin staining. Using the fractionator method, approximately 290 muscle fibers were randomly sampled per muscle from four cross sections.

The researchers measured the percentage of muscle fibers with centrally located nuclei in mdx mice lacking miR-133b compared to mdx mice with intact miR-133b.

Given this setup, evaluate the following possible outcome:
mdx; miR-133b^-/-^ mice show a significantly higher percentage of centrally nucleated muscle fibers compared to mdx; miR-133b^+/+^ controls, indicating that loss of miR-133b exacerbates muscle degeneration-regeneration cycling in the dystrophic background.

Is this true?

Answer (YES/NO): NO